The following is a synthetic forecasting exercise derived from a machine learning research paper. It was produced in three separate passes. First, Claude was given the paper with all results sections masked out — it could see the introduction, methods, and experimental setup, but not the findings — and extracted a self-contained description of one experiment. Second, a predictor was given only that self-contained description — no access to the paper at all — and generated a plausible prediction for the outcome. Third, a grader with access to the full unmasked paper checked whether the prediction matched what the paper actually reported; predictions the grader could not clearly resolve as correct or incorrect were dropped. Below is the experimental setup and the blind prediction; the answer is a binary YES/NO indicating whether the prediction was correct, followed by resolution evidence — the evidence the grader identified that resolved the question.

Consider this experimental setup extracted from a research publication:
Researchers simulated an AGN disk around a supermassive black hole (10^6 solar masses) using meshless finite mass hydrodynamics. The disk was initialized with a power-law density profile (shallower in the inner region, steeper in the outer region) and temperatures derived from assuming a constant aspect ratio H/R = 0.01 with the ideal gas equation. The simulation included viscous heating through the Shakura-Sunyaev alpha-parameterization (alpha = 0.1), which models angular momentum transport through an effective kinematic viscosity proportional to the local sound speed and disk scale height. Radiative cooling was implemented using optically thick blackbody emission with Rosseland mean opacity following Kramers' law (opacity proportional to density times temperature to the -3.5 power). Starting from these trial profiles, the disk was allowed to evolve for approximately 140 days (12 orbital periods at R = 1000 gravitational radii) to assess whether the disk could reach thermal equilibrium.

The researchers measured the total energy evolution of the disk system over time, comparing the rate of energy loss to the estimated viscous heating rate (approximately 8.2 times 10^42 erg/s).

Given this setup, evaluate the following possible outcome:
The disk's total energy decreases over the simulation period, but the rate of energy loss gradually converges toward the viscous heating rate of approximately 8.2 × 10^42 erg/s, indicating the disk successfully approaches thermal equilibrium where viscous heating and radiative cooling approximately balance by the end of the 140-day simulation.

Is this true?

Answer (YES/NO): YES